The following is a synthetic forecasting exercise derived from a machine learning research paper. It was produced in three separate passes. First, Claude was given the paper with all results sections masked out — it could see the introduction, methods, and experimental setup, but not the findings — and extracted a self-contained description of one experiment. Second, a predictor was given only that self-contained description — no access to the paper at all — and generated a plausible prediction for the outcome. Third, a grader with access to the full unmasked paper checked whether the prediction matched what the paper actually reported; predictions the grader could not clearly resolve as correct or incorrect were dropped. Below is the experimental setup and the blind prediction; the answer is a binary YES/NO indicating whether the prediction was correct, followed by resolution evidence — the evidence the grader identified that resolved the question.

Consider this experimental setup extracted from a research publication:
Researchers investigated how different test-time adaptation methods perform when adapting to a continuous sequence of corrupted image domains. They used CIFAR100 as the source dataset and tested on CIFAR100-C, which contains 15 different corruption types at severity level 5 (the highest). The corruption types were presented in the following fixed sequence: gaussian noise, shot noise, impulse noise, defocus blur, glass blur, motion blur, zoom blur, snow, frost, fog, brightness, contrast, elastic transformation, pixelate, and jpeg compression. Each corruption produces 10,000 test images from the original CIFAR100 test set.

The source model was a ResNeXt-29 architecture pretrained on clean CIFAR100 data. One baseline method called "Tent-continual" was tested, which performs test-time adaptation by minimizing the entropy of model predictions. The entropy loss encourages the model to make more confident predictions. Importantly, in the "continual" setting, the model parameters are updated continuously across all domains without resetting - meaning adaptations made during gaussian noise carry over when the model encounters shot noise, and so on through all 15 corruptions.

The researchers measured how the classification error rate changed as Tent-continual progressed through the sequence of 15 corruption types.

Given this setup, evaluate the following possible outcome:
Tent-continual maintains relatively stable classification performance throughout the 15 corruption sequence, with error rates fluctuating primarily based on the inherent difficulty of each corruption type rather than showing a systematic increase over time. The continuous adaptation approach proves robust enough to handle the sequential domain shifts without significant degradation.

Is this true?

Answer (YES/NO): NO